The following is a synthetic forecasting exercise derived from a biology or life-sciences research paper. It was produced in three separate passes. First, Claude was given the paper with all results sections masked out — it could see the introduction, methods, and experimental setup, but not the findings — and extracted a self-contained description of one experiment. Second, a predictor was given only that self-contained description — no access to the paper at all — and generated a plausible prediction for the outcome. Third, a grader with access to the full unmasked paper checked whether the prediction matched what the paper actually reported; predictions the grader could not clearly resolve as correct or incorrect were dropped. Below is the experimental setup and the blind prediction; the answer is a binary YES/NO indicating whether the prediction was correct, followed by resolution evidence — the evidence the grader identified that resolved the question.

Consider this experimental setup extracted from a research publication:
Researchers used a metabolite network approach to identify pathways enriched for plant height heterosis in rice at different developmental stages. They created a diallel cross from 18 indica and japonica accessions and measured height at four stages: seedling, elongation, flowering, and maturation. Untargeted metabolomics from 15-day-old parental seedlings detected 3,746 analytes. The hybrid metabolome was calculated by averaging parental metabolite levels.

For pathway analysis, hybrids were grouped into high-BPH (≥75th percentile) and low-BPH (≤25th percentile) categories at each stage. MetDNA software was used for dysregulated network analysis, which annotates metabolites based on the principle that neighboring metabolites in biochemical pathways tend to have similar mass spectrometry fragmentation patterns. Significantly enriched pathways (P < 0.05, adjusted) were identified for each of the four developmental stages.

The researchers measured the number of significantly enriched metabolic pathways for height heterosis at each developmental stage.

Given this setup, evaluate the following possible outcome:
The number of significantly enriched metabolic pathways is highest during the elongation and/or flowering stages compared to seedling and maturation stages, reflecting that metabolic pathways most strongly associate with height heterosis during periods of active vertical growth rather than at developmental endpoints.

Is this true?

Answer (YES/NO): NO